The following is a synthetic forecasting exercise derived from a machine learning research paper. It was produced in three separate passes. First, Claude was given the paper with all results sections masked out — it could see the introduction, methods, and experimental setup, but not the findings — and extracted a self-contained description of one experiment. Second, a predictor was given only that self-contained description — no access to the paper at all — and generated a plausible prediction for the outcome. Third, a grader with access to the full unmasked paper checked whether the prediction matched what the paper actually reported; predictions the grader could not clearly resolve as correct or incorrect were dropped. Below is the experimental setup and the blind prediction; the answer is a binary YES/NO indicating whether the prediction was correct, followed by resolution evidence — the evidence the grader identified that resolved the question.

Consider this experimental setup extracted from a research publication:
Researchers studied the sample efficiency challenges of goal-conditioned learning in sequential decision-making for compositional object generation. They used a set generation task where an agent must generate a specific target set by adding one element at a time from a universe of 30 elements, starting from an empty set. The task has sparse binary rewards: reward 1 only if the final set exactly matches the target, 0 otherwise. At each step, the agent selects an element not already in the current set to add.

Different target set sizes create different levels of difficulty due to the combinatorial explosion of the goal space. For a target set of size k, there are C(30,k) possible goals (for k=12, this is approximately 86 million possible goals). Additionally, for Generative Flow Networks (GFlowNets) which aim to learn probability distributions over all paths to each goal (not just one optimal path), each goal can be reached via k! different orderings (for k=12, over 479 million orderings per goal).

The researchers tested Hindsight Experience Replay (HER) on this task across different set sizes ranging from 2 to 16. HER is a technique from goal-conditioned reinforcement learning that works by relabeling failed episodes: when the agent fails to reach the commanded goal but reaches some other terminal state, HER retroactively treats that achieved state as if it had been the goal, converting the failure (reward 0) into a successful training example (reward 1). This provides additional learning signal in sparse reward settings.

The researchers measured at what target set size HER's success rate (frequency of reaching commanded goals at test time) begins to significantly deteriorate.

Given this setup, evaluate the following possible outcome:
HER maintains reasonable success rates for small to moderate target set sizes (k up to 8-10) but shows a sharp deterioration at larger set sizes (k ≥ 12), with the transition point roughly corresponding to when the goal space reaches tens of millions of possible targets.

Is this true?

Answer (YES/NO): YES